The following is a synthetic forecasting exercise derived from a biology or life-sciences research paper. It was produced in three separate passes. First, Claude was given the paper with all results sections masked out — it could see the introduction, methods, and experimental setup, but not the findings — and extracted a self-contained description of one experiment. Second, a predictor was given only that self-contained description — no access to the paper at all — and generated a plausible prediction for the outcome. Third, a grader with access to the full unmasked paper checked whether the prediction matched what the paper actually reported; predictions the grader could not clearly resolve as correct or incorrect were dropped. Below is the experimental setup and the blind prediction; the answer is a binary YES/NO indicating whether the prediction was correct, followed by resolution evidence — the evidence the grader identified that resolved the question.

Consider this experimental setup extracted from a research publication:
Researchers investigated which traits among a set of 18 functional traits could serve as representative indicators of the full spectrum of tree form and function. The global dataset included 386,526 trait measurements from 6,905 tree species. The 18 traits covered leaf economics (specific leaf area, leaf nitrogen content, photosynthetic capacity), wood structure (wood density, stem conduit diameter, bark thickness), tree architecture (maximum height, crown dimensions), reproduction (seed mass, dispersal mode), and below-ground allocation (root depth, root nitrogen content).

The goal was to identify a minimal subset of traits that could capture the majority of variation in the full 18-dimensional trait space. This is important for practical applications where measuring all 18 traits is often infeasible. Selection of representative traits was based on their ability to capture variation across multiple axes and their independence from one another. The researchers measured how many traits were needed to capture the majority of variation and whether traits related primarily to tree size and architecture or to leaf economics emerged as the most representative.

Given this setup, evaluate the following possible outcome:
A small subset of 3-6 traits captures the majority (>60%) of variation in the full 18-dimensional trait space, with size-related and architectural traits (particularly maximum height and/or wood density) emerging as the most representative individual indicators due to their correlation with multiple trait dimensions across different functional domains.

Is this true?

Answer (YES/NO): NO